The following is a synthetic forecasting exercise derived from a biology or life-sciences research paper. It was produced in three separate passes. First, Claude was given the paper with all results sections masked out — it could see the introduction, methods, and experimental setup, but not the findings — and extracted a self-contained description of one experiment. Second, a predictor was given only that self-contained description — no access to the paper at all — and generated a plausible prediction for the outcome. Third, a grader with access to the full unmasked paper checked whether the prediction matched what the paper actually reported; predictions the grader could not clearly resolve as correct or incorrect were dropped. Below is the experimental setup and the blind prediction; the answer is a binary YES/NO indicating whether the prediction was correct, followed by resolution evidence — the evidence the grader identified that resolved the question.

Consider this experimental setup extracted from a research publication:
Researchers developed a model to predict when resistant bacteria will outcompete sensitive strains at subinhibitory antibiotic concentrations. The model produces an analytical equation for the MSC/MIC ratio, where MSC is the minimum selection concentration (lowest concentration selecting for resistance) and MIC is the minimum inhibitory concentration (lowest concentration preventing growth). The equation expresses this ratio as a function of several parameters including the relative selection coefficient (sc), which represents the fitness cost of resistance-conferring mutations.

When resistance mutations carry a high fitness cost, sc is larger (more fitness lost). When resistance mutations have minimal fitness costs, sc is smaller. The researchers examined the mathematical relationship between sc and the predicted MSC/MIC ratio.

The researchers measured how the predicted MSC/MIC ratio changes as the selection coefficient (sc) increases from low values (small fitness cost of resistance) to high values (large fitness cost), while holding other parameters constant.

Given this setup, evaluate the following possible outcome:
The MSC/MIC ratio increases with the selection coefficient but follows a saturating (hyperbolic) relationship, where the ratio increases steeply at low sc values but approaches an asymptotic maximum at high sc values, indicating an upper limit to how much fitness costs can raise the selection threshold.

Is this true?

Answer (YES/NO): NO